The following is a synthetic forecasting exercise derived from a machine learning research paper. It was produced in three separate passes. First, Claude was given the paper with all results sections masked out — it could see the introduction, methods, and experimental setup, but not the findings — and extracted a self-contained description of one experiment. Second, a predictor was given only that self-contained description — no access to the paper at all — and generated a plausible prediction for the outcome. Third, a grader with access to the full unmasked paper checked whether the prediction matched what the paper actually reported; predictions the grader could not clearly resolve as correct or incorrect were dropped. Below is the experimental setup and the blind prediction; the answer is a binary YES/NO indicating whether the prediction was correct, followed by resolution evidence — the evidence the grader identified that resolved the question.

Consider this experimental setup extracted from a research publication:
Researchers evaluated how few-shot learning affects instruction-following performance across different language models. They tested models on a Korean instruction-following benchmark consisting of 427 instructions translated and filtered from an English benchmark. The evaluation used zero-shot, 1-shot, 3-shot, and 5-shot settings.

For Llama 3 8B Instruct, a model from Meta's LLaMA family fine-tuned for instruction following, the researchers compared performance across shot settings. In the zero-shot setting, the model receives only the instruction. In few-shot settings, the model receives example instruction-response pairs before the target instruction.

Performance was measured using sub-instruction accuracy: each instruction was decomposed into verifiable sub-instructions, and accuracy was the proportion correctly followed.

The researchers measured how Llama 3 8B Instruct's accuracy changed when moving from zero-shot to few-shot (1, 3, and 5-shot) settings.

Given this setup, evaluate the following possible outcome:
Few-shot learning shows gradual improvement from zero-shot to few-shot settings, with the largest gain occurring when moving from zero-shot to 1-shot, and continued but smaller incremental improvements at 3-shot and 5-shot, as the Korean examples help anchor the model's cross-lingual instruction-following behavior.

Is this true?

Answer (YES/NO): NO